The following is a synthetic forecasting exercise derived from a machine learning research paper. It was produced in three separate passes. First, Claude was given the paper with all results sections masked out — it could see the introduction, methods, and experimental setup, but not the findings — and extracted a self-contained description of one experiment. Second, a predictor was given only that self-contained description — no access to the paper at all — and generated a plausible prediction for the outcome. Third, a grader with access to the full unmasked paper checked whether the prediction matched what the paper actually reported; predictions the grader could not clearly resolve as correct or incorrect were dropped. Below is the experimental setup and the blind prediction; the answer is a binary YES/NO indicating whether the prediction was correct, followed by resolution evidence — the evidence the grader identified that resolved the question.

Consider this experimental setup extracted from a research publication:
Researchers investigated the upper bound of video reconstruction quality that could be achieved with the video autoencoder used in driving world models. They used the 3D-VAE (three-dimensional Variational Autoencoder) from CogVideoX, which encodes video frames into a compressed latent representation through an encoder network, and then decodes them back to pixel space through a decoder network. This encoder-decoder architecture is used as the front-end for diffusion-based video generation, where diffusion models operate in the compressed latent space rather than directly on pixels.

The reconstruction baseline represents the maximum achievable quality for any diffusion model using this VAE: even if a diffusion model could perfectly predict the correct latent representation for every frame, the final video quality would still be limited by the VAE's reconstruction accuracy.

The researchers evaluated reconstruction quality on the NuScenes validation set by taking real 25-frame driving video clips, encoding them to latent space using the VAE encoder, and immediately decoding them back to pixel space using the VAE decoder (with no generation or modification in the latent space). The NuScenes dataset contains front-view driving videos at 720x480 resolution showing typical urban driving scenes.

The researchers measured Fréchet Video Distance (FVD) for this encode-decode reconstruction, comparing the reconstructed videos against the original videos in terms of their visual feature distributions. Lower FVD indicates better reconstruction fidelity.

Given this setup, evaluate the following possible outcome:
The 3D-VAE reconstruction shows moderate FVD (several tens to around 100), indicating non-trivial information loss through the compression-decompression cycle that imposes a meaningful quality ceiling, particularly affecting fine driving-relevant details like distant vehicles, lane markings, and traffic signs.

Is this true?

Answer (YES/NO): NO